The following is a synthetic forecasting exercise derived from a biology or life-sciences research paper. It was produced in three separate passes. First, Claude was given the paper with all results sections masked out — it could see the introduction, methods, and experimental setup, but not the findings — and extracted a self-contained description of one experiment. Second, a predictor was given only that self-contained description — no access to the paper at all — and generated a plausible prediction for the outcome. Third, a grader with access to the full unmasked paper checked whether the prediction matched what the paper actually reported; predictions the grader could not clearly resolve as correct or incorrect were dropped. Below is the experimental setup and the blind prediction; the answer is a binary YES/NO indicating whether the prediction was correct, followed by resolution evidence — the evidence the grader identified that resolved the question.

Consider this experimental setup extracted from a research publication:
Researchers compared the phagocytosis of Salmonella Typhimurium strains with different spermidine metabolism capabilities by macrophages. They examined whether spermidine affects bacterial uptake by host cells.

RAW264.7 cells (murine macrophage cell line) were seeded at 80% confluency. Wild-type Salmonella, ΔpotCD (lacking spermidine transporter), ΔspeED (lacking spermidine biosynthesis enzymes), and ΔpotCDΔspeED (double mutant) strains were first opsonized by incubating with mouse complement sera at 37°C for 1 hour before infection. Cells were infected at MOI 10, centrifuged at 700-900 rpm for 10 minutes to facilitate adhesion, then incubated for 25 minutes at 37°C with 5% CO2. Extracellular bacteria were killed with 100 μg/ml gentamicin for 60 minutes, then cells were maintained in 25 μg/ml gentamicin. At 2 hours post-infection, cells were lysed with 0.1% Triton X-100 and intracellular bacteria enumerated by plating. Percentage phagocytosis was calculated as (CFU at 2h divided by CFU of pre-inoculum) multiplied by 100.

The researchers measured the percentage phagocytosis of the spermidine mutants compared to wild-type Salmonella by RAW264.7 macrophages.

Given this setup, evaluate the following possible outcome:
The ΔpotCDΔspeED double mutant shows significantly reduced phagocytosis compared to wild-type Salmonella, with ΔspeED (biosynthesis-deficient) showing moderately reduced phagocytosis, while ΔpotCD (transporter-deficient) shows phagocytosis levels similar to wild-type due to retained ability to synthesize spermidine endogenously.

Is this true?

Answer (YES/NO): NO